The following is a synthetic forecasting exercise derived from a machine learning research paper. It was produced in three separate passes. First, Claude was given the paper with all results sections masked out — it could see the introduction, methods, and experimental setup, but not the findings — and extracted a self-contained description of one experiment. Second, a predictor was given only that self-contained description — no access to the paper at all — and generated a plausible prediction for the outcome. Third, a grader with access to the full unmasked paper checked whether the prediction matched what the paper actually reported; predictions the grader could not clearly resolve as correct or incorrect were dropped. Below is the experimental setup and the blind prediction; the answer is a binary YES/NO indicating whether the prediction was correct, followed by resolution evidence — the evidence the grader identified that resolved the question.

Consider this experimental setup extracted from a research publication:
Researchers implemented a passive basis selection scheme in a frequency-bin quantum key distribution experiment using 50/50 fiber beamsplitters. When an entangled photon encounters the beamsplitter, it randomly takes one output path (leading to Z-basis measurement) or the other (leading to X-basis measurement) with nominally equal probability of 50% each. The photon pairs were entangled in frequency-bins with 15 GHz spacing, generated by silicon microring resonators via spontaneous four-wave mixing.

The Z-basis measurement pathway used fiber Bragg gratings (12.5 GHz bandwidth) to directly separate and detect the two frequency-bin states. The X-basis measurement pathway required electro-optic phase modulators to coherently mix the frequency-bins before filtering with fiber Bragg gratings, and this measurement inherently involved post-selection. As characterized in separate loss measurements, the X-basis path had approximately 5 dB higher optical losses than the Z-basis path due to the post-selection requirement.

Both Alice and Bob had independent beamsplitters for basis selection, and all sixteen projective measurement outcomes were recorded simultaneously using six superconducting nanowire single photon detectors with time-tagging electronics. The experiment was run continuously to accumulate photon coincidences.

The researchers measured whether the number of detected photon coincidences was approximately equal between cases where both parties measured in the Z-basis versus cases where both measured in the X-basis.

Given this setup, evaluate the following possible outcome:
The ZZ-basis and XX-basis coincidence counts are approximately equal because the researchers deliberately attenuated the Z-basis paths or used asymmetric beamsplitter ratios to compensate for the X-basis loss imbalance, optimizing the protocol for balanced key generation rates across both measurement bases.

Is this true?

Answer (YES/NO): NO